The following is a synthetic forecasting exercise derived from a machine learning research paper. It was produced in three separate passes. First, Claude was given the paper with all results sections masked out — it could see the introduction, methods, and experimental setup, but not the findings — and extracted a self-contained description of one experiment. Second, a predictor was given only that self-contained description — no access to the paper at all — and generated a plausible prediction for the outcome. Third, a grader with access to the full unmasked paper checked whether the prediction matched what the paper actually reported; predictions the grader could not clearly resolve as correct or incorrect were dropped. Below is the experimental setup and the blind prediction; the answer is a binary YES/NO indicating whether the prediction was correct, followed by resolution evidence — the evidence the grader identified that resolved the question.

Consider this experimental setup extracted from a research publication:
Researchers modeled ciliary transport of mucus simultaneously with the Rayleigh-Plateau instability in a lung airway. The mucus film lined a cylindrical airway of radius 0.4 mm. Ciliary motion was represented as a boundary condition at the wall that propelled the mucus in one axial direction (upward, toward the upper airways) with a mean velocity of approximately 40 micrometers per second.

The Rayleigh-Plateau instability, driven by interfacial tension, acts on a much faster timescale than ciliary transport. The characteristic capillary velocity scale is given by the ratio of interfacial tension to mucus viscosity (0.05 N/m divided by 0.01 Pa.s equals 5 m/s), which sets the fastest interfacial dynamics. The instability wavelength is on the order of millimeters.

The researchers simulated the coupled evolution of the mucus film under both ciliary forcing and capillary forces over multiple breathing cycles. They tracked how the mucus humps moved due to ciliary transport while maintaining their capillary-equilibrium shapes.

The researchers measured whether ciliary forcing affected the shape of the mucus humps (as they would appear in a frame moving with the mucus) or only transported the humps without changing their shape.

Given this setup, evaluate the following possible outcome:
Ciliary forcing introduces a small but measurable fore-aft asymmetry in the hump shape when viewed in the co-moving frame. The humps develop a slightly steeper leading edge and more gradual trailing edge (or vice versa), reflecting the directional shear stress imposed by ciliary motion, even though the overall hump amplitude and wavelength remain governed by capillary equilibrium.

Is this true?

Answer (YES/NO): NO